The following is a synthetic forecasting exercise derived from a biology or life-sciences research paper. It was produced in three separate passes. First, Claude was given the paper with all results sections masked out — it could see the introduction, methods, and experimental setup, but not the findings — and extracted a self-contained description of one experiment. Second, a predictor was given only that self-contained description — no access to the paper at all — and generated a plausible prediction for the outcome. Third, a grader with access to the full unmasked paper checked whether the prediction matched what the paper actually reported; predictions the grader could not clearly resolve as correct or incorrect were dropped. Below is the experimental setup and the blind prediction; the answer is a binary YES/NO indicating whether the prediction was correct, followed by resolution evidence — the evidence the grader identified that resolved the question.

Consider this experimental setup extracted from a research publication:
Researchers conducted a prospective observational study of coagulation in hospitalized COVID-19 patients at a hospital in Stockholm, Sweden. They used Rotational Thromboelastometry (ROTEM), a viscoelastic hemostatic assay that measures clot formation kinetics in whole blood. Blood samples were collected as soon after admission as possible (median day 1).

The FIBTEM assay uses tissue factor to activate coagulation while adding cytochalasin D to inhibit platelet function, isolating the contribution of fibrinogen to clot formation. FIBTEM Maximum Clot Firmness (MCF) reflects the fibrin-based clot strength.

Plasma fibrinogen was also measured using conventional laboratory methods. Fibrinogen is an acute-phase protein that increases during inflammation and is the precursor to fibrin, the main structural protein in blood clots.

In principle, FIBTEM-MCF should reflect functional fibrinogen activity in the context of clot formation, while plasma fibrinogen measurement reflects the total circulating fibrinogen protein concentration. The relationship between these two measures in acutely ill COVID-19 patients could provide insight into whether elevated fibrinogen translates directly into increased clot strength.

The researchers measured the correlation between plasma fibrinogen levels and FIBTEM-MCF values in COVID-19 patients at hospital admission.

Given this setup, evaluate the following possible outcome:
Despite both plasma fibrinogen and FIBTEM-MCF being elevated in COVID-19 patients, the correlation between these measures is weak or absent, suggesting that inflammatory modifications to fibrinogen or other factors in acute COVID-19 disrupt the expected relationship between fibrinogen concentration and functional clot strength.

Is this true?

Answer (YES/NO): NO